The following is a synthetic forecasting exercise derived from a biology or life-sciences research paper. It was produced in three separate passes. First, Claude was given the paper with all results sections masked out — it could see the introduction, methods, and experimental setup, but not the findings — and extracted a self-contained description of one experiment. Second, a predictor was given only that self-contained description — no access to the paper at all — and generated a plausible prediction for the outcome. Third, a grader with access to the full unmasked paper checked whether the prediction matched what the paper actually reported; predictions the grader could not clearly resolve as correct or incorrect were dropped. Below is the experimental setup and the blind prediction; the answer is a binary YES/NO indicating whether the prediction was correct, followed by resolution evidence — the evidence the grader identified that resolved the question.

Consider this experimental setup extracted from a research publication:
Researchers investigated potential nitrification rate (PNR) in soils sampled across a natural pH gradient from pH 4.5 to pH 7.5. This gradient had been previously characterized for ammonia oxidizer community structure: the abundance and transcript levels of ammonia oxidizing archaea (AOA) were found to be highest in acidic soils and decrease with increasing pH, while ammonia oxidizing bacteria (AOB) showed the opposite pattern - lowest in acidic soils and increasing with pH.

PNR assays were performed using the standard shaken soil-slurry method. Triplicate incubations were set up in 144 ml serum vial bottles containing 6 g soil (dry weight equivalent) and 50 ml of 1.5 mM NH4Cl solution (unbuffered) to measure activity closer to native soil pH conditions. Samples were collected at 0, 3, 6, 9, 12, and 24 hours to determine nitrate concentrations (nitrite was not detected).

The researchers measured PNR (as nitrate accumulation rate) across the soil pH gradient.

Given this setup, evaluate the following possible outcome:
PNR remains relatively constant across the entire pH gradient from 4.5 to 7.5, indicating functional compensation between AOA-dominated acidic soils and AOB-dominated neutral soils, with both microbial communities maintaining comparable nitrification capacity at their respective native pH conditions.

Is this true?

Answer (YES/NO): NO